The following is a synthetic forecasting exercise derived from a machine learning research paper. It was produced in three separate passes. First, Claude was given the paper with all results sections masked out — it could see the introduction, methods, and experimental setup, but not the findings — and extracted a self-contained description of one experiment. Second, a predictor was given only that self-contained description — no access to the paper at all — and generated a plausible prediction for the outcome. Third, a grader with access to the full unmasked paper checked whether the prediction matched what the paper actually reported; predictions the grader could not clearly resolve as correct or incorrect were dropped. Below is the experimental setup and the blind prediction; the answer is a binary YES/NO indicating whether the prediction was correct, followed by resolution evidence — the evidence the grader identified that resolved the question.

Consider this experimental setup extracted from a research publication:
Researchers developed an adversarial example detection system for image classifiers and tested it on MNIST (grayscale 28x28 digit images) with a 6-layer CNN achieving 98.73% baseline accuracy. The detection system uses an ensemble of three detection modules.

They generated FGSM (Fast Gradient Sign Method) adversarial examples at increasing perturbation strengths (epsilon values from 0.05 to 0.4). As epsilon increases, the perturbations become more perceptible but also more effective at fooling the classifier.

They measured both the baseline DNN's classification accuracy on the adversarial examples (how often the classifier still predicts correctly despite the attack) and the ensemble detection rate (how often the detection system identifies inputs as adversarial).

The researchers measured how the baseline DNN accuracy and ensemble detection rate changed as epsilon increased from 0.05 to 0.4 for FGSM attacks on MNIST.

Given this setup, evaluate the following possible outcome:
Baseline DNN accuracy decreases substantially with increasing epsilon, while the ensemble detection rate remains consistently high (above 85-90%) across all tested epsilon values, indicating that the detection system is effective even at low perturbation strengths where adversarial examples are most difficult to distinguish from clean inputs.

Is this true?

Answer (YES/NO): NO